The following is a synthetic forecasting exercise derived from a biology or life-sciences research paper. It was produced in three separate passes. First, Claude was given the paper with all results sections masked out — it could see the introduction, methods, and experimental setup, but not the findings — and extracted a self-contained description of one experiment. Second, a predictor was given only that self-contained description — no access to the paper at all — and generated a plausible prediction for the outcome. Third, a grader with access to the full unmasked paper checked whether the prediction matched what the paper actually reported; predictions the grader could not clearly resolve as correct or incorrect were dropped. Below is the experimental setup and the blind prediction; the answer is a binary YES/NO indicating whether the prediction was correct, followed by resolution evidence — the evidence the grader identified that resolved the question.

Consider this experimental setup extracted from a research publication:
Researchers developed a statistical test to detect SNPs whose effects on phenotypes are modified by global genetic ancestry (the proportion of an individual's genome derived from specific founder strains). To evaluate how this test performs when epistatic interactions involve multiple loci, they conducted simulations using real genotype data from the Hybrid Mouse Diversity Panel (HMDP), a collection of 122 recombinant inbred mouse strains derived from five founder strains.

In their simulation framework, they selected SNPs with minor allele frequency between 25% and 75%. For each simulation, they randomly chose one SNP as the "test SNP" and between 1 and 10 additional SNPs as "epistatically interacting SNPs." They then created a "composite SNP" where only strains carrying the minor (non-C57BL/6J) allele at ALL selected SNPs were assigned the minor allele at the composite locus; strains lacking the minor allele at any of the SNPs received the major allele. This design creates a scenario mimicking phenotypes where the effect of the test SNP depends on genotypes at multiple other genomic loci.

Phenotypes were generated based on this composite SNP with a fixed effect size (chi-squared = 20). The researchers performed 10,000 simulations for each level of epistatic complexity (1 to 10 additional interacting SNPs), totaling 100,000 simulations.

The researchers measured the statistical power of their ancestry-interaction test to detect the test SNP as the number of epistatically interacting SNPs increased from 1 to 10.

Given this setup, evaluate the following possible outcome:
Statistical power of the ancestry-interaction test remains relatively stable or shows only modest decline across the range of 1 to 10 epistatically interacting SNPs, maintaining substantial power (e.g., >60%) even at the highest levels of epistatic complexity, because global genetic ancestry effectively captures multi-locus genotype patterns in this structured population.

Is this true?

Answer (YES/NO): NO